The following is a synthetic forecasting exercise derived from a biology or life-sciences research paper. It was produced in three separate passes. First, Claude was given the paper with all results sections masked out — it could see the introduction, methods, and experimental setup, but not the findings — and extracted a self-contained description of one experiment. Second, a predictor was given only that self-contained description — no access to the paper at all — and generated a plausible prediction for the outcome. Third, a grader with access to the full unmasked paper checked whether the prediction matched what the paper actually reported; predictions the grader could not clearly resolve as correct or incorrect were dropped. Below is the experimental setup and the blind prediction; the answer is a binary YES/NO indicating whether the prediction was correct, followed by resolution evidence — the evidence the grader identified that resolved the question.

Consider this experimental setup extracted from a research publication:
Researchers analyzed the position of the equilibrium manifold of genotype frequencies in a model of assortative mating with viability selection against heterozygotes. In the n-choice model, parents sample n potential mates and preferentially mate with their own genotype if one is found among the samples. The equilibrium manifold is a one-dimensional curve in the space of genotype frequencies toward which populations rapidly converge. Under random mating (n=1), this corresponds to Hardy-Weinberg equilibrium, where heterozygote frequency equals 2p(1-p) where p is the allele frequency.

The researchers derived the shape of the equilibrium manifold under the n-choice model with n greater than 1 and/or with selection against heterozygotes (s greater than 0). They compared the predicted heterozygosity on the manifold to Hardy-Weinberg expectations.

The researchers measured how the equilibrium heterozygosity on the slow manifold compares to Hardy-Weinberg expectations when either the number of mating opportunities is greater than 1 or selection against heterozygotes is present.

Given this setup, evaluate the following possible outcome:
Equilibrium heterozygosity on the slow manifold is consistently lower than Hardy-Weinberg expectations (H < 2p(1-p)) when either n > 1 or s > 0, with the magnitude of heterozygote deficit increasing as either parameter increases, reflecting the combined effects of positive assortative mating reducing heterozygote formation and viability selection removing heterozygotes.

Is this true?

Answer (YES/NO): YES